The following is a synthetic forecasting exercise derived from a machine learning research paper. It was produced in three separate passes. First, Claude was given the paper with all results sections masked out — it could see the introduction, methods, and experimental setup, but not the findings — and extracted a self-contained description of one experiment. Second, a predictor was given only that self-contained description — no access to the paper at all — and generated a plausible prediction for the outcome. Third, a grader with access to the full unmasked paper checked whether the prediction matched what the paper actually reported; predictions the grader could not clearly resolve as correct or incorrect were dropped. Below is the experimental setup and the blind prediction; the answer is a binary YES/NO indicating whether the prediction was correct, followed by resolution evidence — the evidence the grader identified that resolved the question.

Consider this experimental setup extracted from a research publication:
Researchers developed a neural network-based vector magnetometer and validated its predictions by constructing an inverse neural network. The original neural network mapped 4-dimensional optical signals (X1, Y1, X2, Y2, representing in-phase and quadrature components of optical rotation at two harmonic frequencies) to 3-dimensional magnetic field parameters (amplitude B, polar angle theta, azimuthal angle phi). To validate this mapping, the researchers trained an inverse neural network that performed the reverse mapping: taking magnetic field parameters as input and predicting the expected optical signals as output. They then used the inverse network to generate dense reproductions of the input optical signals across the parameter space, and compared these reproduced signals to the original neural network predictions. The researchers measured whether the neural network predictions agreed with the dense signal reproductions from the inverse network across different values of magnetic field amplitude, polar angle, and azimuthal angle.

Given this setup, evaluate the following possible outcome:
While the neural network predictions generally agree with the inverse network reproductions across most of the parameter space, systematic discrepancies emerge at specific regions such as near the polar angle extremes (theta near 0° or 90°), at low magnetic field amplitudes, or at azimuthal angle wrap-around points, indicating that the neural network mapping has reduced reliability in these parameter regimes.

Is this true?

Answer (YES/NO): NO